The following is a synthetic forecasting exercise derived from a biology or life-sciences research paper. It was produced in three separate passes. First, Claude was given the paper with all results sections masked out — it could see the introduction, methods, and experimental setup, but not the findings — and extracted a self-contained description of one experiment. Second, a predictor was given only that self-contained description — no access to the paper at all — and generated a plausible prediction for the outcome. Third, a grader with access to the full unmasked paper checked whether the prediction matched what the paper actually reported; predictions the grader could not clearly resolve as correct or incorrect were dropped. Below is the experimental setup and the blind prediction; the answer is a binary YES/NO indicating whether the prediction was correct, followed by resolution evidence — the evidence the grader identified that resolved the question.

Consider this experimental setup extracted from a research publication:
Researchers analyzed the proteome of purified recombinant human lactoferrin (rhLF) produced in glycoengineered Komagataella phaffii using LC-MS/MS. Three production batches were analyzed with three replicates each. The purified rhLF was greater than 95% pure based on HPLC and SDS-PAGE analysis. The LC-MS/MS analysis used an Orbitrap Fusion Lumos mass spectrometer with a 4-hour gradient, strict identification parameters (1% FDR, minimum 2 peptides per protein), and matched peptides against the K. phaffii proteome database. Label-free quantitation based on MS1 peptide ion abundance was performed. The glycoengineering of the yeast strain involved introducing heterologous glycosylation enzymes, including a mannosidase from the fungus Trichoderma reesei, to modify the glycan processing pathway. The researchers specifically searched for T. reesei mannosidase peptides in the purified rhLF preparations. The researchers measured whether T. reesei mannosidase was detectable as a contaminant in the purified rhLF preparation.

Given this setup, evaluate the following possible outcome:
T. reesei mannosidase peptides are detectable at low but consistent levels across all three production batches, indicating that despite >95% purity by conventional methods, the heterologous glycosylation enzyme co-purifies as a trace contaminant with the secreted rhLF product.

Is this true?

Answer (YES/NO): YES